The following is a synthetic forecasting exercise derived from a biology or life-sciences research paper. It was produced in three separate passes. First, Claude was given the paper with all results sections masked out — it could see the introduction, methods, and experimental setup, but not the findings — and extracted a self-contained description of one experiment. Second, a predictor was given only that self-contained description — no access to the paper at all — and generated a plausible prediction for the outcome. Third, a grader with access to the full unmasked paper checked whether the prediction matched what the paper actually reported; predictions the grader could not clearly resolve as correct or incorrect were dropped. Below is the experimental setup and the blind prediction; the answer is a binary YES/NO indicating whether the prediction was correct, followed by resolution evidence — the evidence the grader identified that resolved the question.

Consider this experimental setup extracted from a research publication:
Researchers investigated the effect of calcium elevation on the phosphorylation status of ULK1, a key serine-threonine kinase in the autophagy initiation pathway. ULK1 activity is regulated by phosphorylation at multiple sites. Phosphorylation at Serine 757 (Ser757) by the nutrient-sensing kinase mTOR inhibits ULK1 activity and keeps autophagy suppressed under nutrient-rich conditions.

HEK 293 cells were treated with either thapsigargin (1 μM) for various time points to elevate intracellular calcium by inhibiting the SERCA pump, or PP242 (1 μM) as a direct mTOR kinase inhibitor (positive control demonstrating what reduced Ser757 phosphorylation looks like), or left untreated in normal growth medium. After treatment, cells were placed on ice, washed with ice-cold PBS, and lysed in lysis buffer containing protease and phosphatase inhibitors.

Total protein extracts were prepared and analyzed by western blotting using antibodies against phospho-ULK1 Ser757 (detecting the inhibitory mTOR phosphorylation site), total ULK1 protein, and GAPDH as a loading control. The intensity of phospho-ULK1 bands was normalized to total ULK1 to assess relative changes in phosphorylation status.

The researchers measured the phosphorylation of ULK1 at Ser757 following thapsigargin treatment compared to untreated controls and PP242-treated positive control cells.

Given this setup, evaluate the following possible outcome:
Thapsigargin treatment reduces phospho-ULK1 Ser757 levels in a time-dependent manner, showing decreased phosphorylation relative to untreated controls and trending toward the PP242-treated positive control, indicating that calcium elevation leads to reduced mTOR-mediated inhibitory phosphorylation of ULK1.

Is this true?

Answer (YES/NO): NO